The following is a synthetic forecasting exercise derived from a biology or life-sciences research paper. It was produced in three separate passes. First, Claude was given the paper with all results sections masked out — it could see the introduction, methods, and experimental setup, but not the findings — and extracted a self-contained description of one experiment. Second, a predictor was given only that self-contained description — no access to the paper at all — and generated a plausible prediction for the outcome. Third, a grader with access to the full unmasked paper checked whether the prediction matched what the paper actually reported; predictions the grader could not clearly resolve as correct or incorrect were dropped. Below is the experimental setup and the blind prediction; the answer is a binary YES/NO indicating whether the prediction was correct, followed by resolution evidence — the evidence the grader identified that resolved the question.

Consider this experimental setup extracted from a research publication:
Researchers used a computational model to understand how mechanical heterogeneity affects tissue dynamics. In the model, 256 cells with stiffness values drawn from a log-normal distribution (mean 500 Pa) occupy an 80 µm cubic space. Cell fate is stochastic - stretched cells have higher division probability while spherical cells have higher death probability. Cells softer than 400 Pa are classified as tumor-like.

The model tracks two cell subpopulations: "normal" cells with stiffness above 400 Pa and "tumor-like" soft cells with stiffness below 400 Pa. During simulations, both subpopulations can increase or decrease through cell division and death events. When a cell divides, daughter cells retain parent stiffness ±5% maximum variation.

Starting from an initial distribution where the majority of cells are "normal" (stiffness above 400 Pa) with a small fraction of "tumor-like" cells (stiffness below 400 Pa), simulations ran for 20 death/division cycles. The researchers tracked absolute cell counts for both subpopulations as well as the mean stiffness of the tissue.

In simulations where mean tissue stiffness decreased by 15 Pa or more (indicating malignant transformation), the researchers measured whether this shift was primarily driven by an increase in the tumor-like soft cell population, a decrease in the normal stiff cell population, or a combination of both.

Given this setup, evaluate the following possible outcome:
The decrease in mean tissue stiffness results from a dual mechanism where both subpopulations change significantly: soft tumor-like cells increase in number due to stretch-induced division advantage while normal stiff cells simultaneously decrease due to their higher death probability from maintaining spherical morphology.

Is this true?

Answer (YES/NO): NO